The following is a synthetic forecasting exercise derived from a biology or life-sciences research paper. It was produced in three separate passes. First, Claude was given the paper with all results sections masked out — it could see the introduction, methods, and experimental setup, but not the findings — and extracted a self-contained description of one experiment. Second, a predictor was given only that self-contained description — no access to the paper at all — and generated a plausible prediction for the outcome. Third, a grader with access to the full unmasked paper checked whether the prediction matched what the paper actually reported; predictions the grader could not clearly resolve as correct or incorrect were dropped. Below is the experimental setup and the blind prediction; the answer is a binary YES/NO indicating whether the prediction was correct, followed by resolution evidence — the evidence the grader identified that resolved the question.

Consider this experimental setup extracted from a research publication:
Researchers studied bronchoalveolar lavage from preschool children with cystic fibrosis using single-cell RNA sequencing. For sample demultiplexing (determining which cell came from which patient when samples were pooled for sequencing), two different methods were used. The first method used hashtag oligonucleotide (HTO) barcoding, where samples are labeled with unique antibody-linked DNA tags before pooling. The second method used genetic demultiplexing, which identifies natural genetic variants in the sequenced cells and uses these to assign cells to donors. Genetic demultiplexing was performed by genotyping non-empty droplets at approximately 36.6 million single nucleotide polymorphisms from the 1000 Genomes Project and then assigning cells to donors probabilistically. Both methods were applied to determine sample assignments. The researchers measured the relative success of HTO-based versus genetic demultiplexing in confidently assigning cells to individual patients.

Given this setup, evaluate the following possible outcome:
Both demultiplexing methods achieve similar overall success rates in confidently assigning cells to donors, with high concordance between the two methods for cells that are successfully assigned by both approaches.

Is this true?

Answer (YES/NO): NO